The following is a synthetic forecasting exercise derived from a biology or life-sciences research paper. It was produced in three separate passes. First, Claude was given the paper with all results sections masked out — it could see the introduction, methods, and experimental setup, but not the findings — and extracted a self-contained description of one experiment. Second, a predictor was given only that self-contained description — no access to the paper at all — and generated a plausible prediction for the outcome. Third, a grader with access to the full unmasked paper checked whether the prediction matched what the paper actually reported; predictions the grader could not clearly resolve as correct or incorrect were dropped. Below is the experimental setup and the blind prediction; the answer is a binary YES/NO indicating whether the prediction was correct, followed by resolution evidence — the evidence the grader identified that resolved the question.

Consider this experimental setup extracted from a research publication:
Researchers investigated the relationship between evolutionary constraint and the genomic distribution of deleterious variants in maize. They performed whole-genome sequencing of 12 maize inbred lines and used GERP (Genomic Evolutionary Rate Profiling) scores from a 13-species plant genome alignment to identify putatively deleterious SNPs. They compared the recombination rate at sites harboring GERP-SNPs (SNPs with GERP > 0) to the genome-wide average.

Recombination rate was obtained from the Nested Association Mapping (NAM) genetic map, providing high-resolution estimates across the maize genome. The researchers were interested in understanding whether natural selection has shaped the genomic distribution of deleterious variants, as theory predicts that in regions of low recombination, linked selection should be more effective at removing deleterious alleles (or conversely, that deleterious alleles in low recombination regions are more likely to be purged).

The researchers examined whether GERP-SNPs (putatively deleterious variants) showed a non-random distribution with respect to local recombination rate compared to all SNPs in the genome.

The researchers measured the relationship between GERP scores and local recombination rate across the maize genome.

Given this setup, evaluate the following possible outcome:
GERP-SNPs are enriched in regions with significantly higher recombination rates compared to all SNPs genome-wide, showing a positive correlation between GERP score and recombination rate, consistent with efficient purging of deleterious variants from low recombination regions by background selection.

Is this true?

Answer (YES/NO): NO